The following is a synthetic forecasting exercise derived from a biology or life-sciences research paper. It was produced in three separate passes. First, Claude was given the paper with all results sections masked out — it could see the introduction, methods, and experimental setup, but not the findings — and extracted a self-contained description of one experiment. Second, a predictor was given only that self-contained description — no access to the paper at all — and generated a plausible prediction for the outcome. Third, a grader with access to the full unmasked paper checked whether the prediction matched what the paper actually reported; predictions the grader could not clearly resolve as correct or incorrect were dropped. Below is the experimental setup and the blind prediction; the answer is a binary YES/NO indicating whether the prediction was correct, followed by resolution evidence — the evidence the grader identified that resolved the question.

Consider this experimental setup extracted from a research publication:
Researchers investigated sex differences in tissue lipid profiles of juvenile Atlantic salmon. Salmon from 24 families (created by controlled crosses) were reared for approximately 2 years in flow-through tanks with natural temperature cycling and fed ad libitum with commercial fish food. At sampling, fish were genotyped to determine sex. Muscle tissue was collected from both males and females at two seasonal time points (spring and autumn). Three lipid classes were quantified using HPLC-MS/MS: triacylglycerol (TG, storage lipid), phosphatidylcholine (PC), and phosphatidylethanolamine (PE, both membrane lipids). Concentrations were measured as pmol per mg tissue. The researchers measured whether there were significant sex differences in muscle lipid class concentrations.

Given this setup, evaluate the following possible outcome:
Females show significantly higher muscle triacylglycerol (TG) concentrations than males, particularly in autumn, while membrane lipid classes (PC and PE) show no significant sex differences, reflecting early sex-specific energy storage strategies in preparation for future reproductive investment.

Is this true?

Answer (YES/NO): NO